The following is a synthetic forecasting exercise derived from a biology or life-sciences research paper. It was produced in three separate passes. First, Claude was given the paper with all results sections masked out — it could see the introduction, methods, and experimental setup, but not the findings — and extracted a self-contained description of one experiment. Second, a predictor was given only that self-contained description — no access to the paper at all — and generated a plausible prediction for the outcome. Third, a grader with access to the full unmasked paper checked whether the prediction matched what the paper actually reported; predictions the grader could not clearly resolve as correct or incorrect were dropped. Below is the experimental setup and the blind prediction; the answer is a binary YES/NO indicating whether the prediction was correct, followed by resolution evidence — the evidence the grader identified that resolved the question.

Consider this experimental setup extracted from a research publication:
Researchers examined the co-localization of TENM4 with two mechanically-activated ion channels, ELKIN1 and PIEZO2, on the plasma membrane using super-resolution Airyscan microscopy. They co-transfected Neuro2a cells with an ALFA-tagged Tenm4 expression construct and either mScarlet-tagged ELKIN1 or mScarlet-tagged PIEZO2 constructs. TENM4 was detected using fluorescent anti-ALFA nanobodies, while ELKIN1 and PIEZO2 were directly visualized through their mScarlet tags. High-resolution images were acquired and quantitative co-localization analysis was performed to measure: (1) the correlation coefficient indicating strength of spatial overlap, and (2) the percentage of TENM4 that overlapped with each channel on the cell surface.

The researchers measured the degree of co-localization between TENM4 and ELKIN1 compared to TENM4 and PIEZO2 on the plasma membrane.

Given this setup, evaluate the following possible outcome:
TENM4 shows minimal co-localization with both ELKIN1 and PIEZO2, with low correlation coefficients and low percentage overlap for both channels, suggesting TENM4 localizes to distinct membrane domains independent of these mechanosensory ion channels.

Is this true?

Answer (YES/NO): NO